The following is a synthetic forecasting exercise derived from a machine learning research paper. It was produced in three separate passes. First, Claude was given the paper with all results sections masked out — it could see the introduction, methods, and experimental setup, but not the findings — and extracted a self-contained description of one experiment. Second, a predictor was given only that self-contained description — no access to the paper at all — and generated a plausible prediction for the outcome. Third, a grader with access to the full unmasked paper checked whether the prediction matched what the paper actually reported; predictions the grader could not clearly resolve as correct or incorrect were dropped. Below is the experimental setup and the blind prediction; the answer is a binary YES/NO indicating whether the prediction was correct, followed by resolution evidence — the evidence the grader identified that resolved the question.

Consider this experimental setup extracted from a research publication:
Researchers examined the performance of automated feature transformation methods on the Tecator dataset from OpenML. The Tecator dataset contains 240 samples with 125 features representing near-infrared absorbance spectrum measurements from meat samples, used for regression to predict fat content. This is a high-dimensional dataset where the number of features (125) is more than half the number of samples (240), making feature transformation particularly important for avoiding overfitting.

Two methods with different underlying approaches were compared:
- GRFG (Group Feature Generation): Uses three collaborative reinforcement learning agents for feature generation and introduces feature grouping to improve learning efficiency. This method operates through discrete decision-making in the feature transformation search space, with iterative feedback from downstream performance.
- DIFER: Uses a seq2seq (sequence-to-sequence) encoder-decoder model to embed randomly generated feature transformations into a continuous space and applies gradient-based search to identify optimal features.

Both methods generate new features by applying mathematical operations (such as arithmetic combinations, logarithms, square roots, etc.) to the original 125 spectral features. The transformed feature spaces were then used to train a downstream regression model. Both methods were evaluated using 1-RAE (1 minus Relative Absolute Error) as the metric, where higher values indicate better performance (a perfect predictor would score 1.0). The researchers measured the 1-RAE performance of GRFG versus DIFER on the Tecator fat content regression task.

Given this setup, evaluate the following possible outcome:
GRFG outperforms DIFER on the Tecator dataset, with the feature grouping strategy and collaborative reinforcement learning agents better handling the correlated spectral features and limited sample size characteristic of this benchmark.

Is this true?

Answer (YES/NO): YES